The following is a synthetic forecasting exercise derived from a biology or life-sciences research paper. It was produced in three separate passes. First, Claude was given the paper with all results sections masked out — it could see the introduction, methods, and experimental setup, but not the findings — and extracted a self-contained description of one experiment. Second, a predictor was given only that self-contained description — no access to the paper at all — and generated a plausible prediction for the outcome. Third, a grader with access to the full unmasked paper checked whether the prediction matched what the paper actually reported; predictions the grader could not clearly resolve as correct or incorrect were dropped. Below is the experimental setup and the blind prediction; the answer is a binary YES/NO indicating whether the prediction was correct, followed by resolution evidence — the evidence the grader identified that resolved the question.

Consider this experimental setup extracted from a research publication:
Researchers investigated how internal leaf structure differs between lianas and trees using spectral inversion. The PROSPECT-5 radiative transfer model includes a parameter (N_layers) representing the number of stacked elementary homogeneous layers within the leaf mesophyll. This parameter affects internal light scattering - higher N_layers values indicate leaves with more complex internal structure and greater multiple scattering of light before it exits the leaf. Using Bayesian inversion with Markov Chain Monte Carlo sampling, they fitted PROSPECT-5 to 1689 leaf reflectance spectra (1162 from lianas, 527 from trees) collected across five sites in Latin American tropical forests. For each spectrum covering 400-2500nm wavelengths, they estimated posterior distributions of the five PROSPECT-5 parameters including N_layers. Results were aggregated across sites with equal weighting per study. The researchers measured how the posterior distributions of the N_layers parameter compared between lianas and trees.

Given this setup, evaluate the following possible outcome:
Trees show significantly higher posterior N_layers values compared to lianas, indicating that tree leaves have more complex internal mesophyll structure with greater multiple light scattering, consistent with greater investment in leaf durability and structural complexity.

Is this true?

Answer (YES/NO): YES